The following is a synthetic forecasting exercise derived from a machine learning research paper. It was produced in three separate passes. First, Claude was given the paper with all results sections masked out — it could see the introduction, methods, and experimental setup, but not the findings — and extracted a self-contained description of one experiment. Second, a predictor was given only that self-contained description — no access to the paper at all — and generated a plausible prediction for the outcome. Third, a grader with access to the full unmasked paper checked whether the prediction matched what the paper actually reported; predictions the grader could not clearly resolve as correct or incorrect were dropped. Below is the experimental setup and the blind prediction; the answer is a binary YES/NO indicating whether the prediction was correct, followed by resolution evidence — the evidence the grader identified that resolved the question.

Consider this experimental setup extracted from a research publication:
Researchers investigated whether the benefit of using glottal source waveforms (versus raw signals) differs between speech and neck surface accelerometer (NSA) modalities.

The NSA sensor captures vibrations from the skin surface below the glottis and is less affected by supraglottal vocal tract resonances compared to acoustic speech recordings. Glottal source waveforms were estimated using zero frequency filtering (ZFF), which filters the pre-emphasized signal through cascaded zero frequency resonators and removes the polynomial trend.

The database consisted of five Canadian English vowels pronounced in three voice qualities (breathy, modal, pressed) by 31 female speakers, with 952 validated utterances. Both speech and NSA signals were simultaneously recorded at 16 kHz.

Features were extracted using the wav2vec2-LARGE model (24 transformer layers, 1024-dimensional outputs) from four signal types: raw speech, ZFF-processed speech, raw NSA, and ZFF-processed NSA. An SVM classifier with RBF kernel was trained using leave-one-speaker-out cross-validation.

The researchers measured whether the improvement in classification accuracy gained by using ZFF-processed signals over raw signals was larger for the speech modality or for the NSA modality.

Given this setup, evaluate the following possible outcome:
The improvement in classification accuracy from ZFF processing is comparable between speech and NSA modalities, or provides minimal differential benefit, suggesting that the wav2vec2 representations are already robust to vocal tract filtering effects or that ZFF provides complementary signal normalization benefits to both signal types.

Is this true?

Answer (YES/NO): YES